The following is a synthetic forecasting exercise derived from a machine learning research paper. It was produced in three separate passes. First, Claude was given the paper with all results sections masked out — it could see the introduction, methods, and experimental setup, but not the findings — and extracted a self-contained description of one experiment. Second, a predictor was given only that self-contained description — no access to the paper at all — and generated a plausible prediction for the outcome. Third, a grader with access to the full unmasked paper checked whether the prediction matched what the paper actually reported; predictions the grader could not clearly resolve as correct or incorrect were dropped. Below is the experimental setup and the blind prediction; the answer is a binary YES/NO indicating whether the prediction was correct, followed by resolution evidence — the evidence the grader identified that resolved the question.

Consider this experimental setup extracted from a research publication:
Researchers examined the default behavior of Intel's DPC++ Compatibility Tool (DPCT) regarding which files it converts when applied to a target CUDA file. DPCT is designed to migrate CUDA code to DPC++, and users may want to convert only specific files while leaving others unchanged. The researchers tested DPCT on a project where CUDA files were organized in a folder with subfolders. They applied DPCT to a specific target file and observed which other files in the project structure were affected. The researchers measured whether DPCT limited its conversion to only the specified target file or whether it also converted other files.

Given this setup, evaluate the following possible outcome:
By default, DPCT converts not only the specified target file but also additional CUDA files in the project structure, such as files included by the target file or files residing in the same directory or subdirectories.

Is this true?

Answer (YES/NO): YES